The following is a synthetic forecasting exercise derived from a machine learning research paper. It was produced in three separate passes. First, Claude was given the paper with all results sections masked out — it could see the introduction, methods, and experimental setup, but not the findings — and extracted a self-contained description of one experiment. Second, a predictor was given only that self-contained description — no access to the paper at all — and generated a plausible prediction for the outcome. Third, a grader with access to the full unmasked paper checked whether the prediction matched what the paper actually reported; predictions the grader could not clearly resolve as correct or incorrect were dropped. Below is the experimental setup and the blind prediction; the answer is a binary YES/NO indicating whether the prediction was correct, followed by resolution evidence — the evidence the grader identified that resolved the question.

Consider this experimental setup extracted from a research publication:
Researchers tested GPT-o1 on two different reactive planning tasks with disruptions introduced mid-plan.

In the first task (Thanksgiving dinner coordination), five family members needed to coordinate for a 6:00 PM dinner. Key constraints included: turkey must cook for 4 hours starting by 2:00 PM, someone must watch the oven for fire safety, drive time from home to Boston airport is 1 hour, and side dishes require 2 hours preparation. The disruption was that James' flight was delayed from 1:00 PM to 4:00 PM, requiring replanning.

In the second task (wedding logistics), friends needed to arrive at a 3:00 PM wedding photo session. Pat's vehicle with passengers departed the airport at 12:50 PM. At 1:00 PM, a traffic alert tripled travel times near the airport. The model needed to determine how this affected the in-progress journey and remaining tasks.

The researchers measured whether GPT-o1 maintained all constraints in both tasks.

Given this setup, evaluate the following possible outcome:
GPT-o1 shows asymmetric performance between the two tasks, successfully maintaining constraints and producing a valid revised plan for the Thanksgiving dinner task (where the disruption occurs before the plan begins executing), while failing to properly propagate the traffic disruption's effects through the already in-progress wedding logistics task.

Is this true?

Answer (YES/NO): NO